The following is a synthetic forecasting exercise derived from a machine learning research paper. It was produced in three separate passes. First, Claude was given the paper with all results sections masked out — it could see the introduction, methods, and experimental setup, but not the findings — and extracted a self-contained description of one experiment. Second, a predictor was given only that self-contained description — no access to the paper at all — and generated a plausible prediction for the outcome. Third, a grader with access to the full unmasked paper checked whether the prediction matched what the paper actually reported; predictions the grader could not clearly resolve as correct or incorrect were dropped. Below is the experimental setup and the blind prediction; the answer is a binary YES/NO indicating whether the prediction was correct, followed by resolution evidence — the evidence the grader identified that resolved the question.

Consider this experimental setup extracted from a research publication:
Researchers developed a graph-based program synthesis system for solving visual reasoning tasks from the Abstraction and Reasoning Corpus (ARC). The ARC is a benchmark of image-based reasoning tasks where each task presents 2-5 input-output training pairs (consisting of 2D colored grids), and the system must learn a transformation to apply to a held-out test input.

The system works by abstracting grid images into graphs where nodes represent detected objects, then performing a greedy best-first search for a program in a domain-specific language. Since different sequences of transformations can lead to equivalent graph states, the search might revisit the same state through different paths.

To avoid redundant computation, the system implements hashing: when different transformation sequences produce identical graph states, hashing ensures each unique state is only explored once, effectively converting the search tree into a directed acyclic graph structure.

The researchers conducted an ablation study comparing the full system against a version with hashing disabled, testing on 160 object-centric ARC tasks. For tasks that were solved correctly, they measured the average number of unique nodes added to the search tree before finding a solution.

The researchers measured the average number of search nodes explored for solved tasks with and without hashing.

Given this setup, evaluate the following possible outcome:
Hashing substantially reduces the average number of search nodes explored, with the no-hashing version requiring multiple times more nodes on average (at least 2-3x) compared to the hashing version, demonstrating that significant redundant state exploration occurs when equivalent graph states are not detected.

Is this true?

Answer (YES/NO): YES